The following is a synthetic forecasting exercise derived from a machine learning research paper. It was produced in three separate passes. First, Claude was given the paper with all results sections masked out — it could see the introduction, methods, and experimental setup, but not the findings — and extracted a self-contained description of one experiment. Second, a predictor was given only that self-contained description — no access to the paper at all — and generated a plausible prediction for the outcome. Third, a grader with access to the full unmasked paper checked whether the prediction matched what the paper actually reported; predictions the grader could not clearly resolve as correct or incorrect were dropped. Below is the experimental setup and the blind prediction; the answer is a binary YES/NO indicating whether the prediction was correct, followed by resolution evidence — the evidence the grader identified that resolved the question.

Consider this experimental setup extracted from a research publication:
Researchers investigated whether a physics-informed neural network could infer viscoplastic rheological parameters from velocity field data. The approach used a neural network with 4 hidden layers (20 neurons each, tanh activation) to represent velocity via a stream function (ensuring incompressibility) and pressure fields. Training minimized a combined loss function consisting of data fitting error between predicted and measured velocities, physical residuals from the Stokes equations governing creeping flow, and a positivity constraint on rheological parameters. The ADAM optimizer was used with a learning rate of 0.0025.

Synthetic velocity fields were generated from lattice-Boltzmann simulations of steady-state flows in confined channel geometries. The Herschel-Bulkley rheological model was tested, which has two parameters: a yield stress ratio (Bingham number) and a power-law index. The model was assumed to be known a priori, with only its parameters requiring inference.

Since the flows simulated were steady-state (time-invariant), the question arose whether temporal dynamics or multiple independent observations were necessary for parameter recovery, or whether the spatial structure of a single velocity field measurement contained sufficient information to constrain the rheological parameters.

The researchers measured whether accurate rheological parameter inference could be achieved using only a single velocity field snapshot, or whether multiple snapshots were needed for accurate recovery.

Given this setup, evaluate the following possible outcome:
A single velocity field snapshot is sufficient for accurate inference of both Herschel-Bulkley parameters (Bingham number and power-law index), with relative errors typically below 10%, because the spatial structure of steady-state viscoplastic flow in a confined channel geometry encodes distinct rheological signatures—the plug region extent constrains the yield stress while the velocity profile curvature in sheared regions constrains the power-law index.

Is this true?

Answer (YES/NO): YES